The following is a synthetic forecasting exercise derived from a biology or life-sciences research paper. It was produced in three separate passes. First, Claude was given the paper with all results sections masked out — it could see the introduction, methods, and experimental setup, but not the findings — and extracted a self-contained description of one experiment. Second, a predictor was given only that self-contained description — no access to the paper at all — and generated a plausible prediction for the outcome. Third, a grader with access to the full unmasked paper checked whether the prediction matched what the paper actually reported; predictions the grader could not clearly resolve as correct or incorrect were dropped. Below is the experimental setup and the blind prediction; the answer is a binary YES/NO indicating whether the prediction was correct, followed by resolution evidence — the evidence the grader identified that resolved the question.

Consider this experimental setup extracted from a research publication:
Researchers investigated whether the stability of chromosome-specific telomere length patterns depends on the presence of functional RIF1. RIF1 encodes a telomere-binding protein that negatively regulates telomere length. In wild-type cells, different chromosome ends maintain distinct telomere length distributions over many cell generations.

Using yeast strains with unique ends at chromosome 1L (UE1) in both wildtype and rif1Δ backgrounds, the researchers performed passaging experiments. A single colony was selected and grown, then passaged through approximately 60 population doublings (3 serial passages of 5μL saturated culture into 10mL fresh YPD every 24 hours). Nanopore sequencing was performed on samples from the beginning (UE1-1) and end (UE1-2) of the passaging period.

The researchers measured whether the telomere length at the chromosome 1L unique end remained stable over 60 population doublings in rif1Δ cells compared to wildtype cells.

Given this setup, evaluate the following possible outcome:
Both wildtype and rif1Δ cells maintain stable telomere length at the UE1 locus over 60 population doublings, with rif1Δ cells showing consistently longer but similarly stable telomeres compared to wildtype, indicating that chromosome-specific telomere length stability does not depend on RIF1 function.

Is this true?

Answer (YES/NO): NO